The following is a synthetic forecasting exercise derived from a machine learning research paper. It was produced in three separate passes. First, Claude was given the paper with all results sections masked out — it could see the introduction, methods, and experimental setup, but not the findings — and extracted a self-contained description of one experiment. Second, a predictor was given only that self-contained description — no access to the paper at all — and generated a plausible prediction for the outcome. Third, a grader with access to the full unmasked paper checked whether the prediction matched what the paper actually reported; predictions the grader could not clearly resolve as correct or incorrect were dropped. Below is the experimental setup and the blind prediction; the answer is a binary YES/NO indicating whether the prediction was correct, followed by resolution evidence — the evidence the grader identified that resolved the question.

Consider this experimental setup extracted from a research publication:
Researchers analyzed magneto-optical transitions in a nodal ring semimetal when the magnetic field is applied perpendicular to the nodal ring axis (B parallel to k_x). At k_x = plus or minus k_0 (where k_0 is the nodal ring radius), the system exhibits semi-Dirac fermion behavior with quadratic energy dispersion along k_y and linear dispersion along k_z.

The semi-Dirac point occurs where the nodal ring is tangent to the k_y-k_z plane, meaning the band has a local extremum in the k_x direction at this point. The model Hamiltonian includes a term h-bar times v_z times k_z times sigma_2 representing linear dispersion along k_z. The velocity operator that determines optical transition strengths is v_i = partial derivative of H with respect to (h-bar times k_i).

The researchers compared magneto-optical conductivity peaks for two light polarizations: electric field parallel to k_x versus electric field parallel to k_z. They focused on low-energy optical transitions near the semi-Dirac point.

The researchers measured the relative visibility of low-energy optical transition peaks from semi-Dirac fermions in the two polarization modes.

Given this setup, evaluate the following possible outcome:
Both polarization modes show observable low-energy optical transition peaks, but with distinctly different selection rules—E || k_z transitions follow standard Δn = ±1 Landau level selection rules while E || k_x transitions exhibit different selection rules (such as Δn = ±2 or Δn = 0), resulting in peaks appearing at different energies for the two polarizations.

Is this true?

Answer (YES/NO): NO